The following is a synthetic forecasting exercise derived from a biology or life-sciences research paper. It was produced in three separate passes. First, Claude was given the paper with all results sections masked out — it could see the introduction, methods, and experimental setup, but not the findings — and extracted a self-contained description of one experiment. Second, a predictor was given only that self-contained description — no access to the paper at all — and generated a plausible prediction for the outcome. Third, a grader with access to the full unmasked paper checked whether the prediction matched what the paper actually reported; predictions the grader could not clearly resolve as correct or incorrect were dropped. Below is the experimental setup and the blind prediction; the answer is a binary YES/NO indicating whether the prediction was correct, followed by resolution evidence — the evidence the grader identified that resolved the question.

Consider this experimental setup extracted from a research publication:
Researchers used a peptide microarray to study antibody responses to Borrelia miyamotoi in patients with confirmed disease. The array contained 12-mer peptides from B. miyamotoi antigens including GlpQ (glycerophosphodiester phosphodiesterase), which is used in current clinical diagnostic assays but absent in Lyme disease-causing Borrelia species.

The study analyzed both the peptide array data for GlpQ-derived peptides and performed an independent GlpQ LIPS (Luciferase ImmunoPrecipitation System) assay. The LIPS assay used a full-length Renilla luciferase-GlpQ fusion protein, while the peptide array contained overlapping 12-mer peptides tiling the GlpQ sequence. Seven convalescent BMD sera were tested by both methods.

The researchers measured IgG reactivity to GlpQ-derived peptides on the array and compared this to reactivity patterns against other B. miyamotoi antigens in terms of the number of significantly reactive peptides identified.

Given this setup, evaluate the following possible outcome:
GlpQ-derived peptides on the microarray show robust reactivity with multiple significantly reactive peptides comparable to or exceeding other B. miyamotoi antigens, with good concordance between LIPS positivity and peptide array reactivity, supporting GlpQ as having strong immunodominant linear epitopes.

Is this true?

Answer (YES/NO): NO